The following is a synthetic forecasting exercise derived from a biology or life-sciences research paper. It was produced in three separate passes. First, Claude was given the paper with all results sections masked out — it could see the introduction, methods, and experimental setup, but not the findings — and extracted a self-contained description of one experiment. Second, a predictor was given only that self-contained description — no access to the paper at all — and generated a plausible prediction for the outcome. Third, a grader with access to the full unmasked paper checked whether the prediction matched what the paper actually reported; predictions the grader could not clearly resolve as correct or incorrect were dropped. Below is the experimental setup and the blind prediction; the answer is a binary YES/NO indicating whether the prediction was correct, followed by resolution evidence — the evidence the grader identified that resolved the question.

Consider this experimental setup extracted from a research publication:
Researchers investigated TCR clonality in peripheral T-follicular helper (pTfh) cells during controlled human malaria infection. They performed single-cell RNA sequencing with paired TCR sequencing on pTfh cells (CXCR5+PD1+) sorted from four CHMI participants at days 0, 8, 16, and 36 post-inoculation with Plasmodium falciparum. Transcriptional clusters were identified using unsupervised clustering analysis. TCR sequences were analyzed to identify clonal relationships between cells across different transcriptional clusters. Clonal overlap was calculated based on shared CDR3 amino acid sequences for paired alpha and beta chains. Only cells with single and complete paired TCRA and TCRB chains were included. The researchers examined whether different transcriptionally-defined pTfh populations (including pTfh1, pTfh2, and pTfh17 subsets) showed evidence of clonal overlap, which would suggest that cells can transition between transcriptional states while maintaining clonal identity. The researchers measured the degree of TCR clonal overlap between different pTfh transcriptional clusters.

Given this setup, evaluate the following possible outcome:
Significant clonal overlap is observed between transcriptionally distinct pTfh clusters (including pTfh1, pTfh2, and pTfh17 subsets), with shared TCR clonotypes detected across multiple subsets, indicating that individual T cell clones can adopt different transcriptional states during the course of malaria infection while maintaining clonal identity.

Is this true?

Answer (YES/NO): NO